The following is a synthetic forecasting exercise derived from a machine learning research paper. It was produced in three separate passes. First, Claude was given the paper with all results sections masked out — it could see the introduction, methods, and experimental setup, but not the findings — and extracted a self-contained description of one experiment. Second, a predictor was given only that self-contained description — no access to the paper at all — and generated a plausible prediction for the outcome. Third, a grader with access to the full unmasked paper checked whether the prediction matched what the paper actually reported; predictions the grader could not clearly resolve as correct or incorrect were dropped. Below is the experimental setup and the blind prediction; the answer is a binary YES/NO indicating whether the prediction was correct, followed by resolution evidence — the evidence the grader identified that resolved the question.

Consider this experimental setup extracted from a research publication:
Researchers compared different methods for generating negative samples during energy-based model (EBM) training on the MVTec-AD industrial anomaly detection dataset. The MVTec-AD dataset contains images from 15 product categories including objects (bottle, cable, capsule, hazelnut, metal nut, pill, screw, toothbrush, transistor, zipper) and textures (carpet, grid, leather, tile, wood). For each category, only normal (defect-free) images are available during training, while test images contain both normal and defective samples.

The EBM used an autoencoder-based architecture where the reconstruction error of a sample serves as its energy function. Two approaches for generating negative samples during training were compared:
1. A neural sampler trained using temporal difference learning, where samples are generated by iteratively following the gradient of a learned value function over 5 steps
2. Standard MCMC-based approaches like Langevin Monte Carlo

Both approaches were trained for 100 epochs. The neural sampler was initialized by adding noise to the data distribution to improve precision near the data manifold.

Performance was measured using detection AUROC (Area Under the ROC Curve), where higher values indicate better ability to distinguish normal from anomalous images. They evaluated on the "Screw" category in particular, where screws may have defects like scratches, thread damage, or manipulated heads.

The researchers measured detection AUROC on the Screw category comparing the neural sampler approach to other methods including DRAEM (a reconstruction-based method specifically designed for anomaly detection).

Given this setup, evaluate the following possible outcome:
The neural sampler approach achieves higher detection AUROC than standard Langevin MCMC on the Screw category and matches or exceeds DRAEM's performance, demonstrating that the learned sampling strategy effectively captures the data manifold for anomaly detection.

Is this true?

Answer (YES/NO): NO